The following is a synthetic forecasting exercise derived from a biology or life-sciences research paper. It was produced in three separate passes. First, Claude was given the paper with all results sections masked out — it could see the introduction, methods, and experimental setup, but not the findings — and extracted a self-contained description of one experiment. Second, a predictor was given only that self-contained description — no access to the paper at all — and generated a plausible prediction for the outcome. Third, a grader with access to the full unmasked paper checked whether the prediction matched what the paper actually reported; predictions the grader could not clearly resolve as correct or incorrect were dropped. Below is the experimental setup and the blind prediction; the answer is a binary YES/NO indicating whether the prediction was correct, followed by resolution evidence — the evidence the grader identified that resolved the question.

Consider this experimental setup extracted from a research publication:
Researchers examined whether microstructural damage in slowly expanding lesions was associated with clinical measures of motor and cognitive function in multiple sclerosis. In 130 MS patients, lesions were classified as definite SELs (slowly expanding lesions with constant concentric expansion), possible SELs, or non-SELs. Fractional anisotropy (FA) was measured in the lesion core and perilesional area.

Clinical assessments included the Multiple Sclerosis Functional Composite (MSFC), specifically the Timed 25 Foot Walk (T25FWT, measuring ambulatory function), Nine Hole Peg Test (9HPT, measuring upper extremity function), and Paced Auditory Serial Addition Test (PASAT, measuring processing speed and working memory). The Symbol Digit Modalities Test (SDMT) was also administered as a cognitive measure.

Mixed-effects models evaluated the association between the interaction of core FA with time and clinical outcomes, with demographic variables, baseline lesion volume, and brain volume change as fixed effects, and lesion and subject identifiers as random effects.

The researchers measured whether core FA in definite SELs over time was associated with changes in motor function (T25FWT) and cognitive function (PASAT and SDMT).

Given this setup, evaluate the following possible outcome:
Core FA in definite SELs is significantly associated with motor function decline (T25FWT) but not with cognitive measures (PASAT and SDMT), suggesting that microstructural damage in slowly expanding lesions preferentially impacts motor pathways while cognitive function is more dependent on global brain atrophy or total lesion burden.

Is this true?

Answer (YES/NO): NO